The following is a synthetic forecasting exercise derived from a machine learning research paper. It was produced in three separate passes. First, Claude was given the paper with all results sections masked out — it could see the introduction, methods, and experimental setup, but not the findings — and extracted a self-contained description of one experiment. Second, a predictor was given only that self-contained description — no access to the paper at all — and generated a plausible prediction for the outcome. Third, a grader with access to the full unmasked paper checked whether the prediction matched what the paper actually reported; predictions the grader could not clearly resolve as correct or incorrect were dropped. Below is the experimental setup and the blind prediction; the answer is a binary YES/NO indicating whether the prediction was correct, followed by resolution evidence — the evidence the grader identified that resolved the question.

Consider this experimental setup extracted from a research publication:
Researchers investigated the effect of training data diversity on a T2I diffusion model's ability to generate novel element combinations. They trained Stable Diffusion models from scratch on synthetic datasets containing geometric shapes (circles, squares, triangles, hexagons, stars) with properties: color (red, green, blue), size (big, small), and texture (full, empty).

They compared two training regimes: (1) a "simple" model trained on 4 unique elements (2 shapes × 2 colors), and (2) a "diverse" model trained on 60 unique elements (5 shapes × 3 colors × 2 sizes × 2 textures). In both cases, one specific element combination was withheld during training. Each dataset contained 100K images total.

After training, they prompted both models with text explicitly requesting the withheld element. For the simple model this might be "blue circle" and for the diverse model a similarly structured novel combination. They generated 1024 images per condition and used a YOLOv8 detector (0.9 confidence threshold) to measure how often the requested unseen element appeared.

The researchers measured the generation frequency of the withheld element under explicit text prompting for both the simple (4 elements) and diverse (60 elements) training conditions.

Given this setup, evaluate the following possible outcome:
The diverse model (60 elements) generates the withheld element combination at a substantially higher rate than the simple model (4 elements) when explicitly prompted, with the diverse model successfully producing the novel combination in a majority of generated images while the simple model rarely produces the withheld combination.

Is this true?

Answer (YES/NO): YES